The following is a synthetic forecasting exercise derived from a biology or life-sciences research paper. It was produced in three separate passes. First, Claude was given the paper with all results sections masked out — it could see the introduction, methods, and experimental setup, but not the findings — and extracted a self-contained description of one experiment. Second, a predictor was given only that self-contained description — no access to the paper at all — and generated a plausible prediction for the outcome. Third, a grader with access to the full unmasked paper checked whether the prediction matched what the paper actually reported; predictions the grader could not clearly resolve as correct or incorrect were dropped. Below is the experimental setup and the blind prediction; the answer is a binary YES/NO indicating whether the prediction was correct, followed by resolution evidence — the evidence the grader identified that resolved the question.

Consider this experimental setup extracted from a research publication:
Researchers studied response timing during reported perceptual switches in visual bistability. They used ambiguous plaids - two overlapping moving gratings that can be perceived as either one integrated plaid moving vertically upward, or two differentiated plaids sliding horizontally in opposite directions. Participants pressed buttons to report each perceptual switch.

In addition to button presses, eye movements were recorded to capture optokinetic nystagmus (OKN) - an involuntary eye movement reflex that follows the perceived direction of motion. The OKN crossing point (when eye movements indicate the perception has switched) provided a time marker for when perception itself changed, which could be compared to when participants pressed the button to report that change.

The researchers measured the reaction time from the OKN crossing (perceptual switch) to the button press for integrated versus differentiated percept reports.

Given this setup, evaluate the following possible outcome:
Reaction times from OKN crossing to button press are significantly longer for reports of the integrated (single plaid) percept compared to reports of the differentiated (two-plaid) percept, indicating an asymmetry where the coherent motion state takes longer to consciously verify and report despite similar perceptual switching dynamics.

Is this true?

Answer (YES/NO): YES